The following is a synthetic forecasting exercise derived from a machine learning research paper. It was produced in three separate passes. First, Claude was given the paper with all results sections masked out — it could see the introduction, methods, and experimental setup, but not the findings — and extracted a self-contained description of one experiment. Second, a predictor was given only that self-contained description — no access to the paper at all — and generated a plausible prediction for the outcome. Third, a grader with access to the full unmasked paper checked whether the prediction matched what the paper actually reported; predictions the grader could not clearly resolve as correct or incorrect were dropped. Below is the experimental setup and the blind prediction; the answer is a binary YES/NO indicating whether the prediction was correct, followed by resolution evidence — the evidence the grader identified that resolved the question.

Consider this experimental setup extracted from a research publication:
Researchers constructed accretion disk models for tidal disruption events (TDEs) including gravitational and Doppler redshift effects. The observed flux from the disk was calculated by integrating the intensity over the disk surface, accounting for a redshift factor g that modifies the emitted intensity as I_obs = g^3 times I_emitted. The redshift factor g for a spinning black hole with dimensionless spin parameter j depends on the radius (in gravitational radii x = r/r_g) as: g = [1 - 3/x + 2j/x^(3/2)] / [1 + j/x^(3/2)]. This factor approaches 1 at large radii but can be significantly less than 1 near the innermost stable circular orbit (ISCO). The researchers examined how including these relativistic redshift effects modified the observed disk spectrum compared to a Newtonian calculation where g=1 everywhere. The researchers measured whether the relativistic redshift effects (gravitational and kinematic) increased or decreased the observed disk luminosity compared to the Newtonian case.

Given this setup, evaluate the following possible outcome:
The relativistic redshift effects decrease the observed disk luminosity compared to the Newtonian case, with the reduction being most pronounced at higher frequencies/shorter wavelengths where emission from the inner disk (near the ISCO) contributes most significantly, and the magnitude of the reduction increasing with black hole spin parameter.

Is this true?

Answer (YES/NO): NO